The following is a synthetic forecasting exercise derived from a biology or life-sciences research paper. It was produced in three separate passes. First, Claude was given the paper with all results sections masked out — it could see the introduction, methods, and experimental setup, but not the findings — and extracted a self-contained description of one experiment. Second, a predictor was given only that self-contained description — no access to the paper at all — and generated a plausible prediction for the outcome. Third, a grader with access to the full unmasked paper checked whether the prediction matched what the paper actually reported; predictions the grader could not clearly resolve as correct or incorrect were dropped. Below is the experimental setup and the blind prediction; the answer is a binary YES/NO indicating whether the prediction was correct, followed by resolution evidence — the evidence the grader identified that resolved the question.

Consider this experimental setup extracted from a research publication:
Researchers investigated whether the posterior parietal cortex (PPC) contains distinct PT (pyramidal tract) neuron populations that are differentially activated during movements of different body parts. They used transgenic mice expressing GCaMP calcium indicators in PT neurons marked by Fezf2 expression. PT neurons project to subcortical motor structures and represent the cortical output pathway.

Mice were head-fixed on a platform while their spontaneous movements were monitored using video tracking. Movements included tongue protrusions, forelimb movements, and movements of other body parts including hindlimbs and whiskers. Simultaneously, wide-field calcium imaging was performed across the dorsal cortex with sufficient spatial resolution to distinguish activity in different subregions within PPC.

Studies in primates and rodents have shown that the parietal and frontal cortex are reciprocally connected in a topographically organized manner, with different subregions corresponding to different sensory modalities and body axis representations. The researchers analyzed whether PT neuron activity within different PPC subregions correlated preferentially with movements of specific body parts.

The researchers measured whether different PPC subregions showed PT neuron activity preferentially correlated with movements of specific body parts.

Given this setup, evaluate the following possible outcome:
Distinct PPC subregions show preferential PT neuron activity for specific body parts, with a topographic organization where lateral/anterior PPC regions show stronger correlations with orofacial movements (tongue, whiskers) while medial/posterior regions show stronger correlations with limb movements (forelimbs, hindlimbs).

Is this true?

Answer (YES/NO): NO